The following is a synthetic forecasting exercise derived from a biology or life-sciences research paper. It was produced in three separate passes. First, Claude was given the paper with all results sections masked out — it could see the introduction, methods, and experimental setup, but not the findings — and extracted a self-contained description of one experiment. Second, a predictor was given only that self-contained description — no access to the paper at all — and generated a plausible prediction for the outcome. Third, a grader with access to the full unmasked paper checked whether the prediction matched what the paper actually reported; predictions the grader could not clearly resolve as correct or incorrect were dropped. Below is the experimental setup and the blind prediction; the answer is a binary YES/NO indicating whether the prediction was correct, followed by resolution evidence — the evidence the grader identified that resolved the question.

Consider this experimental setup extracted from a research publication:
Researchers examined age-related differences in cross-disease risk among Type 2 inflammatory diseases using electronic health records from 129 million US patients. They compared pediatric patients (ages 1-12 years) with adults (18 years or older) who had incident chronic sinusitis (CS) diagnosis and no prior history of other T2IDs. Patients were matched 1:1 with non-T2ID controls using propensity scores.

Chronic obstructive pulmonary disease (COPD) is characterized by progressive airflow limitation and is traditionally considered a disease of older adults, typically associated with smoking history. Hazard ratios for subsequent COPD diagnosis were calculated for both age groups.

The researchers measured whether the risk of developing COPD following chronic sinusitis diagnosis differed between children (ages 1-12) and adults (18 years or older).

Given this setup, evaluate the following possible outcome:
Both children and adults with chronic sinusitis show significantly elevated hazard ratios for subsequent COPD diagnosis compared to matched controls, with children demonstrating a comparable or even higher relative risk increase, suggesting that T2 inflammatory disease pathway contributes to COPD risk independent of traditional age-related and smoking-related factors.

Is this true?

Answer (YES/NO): YES